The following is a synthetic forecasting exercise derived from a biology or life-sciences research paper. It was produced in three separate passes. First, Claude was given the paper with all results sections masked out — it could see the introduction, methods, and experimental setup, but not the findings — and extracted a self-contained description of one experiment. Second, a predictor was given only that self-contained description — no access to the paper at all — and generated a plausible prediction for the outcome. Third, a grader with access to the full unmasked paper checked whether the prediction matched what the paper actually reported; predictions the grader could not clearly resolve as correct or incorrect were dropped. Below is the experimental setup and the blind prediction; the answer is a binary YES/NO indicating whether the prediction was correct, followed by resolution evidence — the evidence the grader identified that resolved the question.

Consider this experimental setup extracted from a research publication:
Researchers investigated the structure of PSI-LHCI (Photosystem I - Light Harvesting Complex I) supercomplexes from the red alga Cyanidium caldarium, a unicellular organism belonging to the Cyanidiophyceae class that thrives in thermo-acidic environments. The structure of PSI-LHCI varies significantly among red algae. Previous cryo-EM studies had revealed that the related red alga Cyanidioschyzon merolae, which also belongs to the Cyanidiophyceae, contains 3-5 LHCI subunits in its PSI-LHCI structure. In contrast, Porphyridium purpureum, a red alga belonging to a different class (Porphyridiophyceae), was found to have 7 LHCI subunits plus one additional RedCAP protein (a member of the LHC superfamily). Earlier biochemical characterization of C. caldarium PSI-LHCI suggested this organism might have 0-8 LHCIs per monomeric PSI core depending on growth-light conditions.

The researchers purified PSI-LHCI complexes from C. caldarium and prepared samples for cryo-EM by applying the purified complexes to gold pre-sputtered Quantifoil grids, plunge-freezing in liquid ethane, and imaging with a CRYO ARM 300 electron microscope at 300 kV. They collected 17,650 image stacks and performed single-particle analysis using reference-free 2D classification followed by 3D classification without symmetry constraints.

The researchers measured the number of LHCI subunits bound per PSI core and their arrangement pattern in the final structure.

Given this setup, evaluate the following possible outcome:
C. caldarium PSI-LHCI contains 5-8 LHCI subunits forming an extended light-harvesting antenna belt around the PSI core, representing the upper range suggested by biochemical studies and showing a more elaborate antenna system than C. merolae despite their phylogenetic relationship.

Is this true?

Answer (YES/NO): NO